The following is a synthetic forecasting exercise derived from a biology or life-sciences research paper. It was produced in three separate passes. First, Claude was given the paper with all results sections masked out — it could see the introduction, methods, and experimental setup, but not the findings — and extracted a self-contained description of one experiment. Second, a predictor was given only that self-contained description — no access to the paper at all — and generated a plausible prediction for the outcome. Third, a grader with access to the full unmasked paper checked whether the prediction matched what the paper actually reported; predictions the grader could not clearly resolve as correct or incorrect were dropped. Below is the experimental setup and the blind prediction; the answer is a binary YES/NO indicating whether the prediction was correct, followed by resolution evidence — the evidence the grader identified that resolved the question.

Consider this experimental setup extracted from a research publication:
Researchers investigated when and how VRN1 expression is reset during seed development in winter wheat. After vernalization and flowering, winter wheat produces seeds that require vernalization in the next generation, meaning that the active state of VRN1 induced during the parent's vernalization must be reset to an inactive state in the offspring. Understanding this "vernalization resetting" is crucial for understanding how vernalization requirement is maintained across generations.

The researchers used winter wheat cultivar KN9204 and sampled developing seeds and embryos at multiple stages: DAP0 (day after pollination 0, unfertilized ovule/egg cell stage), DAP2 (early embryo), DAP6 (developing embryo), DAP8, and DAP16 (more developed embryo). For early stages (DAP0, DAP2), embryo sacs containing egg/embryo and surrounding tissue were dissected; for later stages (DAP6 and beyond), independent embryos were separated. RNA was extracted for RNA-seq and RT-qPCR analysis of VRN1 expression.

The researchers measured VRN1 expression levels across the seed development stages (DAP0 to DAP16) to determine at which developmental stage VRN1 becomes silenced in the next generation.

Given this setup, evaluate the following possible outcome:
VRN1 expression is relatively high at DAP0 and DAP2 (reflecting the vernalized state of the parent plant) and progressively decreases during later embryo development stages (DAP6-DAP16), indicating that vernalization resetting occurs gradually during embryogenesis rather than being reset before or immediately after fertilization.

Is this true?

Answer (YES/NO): YES